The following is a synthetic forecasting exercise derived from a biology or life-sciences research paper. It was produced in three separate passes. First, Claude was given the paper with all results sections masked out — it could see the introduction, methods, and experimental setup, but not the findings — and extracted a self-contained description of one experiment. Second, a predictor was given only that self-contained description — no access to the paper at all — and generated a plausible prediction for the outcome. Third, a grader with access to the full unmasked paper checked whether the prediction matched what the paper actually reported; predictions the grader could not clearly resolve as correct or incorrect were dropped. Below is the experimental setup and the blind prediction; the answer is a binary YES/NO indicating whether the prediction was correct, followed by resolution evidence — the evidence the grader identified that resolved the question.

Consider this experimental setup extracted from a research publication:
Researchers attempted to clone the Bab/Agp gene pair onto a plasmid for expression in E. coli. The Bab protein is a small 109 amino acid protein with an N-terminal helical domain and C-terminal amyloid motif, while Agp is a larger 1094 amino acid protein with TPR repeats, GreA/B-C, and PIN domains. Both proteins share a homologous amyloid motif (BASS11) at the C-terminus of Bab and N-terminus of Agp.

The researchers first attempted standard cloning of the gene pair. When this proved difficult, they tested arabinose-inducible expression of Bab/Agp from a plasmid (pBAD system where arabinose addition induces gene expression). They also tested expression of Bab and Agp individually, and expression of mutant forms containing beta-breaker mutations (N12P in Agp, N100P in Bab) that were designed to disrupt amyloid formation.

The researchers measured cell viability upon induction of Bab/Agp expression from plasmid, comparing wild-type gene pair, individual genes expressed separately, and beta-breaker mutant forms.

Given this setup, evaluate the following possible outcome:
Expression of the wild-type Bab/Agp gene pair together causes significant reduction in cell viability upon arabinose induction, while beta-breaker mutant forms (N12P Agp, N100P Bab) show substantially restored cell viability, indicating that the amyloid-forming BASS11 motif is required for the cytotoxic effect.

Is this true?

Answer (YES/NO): YES